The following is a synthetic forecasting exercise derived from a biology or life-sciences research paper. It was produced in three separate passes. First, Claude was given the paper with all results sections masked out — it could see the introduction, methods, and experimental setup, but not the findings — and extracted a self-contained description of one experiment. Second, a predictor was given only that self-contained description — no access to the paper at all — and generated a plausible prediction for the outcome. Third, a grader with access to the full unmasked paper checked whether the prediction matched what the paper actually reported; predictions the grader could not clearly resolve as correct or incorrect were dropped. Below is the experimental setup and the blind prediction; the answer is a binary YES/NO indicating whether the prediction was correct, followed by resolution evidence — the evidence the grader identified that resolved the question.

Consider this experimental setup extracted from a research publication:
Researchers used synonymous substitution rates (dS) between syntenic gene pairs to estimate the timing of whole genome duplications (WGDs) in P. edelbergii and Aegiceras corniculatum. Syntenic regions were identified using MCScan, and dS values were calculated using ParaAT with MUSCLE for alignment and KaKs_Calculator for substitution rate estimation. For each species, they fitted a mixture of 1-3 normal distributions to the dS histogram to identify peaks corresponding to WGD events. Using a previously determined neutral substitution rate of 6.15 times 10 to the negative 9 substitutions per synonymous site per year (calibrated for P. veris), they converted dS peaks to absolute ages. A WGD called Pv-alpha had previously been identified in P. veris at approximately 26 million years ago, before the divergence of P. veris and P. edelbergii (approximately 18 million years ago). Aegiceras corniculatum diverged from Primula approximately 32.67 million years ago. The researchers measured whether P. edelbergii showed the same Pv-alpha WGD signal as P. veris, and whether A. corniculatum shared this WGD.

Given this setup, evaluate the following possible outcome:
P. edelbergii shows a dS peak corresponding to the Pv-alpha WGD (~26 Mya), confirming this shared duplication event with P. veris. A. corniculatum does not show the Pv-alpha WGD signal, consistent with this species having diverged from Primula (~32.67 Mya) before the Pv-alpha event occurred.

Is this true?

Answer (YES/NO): NO